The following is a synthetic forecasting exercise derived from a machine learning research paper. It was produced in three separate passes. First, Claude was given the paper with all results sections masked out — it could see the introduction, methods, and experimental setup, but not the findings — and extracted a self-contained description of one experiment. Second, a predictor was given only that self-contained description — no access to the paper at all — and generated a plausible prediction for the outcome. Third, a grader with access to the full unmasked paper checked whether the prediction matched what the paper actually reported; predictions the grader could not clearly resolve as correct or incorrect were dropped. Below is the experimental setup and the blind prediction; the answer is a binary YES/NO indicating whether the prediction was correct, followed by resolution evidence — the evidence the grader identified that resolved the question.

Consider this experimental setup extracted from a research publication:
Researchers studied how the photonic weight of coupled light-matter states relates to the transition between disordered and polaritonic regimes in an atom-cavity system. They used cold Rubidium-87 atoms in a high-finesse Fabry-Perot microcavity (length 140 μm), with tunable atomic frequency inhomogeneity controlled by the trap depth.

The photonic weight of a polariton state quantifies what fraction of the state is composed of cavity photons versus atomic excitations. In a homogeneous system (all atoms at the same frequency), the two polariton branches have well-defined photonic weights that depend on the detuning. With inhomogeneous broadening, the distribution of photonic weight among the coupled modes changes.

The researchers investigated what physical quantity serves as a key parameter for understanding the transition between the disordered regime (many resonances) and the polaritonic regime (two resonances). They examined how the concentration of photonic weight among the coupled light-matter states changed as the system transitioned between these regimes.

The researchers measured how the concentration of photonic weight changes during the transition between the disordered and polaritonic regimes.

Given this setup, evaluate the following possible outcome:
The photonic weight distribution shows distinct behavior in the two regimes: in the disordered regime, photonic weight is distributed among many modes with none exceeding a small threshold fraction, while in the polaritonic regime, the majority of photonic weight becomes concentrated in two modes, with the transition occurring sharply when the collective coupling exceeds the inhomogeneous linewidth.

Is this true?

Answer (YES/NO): NO